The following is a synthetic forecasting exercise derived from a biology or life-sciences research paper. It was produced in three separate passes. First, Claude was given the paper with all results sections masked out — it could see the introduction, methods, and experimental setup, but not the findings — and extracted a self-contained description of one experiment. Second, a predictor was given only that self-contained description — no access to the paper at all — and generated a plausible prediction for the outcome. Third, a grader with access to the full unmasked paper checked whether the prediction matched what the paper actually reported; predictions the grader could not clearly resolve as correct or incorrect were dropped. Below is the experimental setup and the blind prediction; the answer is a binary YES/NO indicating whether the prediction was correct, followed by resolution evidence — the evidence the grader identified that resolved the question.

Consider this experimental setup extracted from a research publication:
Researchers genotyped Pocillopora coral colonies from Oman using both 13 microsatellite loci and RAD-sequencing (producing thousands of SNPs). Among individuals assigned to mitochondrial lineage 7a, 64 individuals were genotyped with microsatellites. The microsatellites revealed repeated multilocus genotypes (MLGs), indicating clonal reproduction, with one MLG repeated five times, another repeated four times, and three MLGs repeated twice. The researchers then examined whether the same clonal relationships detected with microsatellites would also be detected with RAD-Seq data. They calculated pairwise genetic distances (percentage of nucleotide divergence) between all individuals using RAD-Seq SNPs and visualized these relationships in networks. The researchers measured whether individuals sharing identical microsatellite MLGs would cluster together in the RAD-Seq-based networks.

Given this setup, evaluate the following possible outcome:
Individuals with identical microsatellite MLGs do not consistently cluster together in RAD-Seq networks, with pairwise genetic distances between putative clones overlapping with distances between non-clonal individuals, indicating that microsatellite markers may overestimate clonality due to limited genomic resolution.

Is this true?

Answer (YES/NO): NO